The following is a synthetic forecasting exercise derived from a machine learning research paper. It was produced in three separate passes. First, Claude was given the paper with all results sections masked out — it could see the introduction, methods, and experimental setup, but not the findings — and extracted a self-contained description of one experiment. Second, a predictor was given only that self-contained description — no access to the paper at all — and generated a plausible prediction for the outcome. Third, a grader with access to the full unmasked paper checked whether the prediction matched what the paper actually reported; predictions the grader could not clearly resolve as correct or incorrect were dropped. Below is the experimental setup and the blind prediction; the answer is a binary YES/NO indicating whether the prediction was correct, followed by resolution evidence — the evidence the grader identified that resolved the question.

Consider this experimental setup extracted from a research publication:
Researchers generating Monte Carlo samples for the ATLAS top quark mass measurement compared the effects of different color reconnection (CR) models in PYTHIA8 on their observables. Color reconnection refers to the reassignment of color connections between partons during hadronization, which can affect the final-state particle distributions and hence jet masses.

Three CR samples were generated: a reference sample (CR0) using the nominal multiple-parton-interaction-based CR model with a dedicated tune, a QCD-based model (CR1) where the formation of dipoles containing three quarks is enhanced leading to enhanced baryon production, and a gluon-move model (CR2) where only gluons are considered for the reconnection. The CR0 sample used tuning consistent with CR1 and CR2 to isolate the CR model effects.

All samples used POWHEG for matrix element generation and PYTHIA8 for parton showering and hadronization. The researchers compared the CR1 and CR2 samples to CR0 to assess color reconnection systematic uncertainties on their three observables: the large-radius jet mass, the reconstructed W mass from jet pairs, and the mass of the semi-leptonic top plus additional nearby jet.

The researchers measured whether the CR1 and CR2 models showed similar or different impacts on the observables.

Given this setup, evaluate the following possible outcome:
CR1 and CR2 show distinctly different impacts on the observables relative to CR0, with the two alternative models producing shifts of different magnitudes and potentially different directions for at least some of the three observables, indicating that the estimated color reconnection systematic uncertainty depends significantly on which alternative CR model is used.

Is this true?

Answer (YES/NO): YES